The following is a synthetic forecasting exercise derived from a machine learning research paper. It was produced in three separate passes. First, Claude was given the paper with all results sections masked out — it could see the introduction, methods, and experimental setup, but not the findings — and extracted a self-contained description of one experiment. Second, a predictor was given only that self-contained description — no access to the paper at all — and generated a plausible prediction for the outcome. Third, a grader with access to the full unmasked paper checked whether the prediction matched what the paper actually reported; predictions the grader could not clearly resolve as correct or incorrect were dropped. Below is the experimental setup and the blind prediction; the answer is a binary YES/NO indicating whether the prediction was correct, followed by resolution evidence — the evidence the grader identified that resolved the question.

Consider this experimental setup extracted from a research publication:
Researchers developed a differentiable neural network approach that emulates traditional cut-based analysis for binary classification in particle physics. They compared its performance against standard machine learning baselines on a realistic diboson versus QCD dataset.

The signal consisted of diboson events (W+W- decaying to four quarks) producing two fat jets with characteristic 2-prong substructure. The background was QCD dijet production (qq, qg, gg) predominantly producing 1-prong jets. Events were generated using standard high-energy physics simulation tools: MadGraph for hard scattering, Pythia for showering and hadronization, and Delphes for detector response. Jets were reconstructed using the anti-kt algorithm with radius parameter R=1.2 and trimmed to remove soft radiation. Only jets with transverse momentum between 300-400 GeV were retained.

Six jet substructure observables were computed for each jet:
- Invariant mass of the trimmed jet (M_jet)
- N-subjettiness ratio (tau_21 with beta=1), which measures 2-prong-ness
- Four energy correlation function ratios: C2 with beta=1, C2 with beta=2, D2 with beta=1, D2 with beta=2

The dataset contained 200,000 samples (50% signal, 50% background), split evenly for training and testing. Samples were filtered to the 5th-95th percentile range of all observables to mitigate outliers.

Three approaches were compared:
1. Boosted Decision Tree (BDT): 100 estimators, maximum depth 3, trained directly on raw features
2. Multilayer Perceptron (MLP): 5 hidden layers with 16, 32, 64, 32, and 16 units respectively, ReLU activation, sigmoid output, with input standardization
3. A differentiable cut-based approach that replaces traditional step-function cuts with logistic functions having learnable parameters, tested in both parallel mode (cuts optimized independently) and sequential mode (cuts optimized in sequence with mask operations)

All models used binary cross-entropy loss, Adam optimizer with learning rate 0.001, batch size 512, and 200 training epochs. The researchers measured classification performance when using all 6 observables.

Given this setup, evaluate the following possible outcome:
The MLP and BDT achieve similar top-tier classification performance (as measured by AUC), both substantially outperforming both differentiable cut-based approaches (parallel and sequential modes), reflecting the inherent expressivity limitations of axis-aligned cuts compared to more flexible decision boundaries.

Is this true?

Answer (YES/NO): NO